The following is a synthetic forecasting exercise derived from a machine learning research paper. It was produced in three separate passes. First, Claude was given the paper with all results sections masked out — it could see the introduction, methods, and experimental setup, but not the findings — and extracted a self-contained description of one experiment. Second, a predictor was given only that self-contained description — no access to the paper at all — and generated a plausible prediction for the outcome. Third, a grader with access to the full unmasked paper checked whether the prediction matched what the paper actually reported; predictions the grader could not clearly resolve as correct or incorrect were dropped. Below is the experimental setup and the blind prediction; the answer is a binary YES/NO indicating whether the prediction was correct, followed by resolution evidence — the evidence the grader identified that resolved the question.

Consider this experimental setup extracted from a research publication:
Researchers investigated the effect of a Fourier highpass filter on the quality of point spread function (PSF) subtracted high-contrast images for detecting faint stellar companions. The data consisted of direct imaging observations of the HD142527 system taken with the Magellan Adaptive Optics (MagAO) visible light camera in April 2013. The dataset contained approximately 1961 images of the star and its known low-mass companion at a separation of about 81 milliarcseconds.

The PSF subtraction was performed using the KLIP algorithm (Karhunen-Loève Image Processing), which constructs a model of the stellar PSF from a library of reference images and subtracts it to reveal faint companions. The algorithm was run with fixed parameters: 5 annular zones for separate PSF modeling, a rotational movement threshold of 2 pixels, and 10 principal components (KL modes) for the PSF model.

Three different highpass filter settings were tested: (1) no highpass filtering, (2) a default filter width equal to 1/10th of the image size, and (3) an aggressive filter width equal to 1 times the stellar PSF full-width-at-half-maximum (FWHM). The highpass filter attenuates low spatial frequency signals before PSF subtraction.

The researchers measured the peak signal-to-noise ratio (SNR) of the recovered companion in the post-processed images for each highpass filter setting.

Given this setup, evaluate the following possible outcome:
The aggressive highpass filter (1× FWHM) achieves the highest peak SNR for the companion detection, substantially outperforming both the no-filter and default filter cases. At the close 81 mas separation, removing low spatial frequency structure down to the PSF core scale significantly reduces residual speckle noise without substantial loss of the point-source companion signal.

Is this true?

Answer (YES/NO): YES